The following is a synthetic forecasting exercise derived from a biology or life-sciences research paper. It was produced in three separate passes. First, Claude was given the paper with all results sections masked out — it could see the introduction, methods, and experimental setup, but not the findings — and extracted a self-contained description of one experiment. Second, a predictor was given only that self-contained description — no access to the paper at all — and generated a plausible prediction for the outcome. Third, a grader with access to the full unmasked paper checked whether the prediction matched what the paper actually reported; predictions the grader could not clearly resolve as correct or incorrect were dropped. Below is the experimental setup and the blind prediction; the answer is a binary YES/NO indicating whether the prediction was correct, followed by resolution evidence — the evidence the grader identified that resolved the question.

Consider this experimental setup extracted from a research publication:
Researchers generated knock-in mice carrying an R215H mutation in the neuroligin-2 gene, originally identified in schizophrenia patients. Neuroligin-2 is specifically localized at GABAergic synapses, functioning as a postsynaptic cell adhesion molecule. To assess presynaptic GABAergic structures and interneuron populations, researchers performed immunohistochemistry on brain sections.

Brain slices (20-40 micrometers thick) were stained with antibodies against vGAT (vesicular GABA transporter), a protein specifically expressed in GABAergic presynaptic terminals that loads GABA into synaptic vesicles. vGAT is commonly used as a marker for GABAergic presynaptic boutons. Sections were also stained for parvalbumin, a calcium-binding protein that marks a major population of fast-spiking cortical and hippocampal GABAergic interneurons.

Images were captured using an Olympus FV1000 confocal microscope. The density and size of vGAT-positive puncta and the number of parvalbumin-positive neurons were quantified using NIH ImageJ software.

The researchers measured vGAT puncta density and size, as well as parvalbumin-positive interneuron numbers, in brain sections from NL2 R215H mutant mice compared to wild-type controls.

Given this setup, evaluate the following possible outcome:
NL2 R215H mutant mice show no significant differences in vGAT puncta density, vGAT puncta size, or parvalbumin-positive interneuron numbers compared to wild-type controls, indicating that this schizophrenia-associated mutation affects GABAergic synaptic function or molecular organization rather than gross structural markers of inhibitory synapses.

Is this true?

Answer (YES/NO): NO